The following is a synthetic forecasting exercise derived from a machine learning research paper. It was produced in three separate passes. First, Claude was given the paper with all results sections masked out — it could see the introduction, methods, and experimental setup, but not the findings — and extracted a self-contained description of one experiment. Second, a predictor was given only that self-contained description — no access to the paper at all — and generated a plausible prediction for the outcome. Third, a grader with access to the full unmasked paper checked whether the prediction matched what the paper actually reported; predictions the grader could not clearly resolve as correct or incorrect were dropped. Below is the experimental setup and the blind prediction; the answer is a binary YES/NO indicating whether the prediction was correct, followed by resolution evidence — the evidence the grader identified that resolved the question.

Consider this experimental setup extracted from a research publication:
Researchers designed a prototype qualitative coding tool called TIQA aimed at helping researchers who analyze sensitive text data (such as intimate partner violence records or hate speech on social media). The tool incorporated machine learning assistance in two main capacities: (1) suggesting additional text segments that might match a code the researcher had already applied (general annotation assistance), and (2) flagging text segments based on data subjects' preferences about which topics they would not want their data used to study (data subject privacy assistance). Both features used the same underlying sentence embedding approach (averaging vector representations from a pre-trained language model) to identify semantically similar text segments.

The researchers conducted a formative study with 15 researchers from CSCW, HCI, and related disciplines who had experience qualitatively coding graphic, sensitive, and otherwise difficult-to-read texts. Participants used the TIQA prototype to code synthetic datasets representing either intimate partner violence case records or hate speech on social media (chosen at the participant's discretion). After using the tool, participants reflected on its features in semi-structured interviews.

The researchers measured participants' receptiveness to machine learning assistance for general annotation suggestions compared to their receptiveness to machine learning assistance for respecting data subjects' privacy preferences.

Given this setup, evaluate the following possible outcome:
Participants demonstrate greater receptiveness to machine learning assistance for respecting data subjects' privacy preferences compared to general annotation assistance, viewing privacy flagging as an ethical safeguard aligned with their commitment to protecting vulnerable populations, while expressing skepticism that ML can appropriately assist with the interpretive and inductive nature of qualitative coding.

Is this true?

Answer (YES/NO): YES